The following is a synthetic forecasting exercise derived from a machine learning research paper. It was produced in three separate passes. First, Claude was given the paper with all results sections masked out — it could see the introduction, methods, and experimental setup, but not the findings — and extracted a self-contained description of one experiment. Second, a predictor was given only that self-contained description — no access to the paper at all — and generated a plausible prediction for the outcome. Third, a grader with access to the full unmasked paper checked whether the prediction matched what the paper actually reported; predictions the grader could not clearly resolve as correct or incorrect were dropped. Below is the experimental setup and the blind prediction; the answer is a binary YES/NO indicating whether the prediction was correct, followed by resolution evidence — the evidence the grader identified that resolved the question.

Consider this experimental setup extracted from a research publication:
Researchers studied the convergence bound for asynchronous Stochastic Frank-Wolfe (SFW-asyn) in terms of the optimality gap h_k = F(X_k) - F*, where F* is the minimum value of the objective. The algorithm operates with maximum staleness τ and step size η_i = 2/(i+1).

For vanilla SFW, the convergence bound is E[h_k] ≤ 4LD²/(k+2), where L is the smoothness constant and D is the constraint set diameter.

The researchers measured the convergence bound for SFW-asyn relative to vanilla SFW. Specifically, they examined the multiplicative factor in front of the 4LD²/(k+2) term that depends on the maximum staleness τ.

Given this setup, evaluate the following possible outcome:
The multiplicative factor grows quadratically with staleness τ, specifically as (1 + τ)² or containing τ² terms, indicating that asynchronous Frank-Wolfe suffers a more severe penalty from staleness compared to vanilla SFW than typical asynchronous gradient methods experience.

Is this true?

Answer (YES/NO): NO